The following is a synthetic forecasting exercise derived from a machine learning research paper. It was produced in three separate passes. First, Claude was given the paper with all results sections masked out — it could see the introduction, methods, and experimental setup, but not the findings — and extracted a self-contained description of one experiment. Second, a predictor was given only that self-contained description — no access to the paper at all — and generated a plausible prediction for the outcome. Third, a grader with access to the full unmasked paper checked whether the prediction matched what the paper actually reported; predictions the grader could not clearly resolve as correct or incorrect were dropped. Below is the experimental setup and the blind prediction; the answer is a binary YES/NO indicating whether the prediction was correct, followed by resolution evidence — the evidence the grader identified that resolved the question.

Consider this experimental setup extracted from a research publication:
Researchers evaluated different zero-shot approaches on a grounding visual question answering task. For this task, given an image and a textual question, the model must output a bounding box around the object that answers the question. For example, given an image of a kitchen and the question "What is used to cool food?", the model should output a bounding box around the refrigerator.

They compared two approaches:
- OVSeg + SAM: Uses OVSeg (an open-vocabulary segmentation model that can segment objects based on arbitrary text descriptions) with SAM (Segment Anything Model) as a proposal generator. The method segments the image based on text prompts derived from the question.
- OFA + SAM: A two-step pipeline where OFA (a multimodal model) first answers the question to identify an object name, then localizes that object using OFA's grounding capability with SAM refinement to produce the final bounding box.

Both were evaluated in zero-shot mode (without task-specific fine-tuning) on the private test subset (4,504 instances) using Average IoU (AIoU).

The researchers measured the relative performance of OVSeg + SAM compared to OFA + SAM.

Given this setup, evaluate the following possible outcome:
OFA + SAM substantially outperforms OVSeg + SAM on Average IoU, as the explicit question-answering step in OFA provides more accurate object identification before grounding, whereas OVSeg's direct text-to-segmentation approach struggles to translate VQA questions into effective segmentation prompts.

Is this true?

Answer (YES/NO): YES